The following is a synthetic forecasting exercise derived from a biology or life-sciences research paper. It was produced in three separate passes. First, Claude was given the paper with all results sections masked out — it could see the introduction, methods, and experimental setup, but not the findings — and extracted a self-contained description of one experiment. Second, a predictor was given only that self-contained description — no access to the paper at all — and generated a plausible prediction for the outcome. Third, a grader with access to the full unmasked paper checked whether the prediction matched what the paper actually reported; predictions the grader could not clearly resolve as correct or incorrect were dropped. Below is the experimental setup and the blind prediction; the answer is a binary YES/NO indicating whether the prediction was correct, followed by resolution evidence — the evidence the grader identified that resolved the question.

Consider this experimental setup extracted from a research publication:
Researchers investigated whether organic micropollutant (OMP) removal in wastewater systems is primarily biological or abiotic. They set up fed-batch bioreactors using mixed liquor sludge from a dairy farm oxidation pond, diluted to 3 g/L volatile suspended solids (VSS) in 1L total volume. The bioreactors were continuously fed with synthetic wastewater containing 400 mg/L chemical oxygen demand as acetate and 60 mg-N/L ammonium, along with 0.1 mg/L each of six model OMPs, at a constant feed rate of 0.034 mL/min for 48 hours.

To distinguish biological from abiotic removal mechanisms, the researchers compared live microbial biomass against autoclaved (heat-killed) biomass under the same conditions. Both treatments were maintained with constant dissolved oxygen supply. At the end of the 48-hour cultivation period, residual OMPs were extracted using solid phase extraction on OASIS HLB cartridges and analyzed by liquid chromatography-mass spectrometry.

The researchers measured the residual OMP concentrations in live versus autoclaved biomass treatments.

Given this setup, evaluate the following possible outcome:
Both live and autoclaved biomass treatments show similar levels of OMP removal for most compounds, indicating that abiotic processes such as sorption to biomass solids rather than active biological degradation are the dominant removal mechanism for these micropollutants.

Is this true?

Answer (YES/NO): NO